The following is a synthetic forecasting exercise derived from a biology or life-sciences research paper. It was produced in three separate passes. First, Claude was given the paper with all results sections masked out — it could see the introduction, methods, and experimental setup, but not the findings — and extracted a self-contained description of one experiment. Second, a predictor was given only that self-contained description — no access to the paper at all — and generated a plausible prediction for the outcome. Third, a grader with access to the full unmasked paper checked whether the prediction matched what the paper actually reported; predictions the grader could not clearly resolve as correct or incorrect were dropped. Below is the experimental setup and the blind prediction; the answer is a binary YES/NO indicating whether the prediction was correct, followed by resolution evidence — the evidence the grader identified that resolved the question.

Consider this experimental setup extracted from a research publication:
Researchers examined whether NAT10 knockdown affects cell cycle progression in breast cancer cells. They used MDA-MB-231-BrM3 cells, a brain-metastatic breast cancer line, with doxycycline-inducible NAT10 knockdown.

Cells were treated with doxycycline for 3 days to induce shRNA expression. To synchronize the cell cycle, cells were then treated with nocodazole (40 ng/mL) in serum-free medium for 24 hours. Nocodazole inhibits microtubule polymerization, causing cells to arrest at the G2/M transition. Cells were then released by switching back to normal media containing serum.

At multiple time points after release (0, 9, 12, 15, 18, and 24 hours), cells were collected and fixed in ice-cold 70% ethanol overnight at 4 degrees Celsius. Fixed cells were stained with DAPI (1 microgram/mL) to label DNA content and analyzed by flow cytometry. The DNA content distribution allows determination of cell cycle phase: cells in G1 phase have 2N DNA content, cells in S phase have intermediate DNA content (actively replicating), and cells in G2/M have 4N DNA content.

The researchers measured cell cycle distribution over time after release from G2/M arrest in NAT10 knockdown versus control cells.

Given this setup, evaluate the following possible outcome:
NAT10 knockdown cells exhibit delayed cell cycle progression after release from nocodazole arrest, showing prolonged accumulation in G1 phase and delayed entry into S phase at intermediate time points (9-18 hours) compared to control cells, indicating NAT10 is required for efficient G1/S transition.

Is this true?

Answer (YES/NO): YES